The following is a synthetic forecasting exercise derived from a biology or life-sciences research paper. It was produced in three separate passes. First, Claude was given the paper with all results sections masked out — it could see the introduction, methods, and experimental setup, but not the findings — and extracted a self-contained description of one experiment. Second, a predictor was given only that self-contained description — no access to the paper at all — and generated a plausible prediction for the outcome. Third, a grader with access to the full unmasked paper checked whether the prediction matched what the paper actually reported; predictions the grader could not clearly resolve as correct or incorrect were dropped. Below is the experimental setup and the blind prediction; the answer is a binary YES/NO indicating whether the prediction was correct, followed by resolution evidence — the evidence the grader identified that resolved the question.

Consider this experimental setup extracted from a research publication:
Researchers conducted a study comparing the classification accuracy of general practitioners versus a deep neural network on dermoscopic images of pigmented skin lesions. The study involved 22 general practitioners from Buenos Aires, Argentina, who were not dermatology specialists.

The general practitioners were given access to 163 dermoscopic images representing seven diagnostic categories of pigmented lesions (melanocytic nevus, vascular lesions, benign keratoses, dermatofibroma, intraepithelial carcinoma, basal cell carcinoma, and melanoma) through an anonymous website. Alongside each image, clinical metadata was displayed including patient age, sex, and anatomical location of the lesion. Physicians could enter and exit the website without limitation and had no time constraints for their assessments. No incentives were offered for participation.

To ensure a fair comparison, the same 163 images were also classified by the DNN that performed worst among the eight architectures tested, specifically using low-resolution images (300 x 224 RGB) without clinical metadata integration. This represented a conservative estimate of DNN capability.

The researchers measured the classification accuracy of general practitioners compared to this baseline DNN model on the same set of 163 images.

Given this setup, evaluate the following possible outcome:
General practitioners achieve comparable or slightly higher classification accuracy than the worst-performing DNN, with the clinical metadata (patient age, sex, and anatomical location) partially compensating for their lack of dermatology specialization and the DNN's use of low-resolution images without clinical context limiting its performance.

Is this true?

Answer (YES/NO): NO